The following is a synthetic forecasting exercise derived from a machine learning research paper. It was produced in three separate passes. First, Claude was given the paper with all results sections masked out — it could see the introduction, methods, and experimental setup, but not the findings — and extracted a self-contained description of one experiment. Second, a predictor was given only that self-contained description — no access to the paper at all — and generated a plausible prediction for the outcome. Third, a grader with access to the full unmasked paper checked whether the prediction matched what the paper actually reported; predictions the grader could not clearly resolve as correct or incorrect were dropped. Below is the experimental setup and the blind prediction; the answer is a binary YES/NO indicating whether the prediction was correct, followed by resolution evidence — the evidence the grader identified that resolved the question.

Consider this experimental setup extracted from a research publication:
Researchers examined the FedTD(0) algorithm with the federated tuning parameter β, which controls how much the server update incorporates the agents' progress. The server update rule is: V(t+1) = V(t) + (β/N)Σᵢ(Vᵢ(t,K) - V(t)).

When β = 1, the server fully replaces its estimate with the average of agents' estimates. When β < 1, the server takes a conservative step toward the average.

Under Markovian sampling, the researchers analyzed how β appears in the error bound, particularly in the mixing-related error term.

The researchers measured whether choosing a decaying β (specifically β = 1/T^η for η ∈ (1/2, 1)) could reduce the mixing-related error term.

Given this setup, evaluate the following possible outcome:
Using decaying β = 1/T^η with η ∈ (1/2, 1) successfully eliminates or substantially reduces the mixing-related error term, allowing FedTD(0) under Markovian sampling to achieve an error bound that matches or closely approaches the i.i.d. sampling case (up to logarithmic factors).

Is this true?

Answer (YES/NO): NO